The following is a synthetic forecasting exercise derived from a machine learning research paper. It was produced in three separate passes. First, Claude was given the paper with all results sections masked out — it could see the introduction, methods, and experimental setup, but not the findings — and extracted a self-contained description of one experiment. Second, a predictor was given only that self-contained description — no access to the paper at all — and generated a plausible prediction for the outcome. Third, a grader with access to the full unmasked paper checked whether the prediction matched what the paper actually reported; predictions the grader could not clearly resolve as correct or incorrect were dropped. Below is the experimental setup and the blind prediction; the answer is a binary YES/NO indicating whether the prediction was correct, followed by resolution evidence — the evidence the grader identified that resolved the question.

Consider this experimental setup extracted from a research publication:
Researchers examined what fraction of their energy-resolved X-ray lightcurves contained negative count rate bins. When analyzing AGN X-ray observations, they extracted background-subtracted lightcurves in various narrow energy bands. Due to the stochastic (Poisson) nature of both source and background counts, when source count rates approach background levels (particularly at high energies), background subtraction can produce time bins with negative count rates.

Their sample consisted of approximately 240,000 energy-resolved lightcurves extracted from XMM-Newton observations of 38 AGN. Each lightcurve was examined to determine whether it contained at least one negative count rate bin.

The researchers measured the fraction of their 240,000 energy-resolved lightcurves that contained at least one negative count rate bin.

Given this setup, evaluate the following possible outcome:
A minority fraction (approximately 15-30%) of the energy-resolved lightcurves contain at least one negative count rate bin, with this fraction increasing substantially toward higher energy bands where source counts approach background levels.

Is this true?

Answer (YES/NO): YES